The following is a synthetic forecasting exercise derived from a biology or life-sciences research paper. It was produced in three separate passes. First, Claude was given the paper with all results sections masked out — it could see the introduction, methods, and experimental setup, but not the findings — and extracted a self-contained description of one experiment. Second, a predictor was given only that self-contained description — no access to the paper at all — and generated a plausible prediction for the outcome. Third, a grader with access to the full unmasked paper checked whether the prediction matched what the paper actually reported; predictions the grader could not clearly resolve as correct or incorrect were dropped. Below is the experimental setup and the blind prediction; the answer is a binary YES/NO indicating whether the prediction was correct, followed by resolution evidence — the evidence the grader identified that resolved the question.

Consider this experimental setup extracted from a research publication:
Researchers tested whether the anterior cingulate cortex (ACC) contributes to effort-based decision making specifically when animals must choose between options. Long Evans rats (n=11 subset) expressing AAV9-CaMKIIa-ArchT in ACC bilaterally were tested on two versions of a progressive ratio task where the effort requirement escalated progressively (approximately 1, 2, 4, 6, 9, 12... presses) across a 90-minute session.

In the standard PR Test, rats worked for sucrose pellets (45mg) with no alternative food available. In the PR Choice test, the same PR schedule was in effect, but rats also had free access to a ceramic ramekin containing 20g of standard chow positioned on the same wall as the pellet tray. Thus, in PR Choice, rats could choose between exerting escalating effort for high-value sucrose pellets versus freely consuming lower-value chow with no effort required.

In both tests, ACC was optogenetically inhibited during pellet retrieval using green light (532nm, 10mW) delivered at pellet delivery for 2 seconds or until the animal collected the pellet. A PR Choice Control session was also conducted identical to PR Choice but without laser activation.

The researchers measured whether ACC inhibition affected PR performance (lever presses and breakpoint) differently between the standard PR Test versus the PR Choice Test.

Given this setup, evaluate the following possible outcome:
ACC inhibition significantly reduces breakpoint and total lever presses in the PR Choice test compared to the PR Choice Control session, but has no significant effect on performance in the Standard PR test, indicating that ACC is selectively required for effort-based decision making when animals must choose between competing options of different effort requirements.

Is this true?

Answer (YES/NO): NO